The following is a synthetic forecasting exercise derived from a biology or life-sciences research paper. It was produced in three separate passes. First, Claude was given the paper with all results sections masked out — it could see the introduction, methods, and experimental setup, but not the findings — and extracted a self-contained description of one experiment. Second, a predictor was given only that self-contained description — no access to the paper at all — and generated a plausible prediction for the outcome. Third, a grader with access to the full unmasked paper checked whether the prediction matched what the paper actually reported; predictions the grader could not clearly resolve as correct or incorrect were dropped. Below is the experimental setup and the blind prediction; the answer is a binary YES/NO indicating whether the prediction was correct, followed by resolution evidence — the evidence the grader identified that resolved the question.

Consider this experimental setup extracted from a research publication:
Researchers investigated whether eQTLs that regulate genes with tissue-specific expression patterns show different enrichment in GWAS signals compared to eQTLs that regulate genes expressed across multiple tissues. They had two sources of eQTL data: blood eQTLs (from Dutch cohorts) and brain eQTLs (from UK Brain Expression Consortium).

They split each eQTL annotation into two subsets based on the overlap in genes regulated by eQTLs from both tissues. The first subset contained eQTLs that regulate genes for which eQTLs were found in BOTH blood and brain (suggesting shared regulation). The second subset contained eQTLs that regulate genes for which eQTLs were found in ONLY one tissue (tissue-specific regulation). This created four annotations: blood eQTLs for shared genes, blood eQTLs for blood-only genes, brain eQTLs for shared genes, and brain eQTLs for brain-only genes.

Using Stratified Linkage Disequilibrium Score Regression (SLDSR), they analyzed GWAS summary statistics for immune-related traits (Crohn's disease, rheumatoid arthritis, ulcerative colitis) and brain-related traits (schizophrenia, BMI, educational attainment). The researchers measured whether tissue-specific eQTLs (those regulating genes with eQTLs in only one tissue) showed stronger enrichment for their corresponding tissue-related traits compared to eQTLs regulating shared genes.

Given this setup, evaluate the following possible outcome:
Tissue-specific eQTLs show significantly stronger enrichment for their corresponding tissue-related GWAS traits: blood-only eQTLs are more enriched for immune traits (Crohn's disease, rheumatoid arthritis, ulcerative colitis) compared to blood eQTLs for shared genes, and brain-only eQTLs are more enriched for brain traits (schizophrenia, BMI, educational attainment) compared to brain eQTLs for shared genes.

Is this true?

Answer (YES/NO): NO